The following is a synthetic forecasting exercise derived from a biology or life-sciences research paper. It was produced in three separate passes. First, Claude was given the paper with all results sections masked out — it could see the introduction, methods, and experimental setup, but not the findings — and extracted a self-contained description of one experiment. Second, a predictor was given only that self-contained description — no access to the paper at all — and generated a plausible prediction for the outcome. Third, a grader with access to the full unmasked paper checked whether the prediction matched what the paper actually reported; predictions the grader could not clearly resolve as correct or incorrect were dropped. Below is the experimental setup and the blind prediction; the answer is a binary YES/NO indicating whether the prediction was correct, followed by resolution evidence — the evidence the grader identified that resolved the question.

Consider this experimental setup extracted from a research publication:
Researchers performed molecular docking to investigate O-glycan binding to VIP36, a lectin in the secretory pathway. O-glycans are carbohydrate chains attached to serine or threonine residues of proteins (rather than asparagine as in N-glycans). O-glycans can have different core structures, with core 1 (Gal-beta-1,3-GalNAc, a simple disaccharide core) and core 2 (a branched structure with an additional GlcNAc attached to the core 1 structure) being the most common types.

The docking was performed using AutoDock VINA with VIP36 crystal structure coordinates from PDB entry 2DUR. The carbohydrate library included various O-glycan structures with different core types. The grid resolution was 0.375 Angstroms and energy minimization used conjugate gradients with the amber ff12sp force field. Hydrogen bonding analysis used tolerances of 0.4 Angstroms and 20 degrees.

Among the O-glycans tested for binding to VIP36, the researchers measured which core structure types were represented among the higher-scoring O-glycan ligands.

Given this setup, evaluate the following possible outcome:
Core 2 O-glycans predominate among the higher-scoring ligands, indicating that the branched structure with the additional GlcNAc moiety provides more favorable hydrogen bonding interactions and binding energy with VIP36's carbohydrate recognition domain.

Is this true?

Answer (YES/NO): NO